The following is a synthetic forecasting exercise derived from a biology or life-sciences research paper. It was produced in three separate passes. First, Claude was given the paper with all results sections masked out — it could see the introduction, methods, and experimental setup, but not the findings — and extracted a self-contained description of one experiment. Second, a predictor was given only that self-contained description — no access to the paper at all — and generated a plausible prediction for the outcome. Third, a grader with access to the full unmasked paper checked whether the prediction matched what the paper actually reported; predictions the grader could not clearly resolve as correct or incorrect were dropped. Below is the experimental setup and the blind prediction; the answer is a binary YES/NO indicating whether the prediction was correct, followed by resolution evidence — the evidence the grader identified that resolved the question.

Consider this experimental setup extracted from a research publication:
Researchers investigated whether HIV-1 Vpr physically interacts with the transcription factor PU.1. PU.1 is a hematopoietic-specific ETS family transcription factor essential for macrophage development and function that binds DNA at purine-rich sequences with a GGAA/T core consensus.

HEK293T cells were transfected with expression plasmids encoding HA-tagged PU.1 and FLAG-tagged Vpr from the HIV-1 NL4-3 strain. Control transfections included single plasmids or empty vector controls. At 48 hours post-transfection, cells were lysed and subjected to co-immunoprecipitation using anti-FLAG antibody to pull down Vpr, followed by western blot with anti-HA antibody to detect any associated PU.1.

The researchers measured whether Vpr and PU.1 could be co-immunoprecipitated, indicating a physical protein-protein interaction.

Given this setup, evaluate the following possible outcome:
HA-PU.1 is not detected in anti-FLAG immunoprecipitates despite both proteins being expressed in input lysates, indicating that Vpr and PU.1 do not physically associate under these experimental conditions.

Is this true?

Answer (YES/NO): NO